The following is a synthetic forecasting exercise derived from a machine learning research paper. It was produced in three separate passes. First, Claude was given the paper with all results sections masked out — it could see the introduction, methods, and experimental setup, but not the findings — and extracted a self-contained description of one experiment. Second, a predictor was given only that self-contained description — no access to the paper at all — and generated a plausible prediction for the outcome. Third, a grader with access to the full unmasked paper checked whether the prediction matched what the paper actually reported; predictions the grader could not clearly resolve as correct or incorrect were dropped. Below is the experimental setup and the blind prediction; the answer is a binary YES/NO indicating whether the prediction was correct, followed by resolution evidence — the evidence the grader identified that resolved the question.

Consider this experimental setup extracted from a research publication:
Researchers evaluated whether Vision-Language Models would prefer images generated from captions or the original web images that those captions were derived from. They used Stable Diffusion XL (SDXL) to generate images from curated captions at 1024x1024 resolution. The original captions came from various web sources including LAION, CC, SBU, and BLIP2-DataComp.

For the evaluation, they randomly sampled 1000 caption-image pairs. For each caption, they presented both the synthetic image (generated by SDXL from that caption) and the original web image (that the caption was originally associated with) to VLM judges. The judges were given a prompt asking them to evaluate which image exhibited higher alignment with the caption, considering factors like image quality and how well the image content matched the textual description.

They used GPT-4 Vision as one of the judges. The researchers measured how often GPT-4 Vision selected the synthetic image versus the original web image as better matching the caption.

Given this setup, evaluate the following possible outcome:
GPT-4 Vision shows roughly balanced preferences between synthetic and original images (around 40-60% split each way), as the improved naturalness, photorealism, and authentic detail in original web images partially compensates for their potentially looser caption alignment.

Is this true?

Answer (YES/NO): NO